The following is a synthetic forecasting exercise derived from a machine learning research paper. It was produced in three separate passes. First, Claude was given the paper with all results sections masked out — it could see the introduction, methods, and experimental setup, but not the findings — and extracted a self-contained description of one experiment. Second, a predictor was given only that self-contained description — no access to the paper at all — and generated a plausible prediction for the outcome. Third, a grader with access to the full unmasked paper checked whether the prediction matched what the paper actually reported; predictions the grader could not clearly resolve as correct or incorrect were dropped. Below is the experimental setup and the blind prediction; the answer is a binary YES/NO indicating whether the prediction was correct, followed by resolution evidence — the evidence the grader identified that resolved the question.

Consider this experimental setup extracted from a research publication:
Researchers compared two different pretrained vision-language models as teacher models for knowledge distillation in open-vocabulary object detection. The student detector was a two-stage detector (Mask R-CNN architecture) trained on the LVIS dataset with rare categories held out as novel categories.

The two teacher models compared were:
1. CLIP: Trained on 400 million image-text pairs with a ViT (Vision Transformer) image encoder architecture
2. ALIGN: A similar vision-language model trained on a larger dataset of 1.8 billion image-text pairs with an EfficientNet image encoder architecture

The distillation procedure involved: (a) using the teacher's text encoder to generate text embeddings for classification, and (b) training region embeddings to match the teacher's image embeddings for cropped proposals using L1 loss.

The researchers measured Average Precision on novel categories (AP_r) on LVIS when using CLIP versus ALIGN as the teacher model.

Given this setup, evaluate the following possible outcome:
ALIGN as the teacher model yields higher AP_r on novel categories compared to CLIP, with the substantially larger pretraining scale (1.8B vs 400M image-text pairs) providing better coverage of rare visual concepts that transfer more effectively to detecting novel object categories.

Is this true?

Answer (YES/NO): YES